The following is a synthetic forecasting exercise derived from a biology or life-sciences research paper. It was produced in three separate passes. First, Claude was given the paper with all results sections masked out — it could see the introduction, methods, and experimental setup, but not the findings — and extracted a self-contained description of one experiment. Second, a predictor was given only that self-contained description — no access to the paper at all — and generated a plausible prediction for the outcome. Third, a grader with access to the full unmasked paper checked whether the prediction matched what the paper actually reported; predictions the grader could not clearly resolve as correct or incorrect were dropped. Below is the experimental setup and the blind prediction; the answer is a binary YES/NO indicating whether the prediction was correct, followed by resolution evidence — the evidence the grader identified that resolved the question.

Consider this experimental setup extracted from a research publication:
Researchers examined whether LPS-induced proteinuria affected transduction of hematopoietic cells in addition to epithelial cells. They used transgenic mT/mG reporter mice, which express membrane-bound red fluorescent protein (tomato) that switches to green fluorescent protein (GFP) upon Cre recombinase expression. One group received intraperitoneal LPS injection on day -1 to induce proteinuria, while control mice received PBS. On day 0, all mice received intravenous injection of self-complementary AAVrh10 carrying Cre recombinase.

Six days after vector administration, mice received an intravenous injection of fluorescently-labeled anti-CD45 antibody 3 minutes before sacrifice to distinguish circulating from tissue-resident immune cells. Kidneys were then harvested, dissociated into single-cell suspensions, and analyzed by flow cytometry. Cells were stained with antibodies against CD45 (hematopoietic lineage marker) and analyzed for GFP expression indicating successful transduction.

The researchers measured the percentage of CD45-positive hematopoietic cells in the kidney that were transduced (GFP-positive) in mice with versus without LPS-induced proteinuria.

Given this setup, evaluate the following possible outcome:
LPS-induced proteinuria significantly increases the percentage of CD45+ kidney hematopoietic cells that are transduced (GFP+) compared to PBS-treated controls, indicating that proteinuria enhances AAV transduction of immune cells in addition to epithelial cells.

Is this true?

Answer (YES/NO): NO